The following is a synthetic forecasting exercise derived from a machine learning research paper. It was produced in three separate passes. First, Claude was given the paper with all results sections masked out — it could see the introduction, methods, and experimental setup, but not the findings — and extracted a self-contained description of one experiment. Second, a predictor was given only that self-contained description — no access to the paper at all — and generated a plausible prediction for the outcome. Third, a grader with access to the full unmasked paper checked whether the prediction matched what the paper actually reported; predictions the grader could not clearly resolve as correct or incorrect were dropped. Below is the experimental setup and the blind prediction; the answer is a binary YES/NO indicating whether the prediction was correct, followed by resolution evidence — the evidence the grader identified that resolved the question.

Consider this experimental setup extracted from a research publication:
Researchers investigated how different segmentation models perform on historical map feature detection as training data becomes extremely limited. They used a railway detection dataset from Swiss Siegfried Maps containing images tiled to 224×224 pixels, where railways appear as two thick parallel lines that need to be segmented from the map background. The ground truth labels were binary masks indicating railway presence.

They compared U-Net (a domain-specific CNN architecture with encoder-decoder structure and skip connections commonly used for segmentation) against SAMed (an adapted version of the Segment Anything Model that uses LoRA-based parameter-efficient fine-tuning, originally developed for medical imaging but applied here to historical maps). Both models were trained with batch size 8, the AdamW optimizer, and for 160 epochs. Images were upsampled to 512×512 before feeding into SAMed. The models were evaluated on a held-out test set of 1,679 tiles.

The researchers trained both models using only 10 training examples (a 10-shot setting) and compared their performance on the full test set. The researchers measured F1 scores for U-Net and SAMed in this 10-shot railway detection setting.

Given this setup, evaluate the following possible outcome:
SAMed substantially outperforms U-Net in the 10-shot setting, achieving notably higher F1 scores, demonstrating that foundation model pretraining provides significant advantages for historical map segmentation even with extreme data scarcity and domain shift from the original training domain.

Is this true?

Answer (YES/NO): YES